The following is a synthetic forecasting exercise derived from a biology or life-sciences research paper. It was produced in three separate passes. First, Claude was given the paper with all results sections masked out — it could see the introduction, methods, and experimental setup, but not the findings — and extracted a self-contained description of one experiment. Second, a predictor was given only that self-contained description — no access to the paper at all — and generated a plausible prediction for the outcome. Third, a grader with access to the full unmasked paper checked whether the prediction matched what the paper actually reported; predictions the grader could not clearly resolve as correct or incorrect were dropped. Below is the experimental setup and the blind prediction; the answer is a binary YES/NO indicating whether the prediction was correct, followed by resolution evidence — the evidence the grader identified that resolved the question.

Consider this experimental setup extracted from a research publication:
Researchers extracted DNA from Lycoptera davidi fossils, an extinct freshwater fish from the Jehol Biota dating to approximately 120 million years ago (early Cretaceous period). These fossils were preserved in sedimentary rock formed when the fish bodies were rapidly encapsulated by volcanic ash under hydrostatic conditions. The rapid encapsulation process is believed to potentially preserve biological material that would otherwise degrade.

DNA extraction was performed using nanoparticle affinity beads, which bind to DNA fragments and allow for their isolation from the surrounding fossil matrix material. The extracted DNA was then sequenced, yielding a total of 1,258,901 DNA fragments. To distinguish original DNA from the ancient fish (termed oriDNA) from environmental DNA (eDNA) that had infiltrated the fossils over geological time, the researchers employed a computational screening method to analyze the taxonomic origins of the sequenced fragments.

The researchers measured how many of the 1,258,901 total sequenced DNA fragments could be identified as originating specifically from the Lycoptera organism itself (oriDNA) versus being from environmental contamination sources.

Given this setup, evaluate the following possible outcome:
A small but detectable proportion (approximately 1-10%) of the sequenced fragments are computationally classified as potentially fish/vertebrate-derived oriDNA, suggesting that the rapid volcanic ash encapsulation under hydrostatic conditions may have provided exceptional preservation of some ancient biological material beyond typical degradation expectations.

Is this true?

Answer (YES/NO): NO